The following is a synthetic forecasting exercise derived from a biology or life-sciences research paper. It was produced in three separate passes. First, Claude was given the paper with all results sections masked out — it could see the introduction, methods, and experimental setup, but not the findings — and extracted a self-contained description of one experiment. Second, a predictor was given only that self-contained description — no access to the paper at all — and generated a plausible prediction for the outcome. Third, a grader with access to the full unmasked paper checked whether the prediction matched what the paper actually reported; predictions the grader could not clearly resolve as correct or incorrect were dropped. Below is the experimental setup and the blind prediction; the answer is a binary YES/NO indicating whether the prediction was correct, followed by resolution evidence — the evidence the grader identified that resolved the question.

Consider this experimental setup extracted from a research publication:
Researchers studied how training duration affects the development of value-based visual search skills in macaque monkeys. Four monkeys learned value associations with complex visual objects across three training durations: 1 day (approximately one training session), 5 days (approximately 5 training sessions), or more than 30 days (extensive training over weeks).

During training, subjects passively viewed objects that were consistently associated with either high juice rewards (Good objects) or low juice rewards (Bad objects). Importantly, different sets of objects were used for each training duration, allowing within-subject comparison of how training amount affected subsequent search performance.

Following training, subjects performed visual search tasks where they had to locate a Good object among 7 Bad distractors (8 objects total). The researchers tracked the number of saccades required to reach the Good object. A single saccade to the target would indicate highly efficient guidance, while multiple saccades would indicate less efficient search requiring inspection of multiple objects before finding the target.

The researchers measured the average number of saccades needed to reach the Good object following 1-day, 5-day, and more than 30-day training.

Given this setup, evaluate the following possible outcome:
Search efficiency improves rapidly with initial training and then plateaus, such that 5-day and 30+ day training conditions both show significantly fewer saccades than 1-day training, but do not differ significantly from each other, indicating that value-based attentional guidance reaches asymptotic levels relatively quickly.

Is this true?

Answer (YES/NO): NO